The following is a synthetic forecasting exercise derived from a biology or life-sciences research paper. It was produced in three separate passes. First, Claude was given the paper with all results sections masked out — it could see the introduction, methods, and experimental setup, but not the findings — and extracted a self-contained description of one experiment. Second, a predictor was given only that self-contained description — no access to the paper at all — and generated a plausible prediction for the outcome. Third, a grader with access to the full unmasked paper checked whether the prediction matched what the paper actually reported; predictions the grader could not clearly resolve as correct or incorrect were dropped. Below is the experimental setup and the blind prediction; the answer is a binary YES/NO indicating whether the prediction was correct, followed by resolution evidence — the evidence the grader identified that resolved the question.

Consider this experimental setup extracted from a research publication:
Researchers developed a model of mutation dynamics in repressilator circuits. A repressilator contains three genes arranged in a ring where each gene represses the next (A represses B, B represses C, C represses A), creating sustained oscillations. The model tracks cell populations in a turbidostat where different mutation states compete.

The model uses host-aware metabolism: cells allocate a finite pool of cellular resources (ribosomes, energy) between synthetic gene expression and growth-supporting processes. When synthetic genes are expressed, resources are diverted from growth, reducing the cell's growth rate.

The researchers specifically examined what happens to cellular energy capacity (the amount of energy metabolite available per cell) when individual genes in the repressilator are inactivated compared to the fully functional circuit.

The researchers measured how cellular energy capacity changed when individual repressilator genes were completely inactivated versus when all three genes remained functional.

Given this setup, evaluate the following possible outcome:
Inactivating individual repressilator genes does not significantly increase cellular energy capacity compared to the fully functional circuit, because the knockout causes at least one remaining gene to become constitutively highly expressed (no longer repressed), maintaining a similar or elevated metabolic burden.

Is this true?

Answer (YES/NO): YES